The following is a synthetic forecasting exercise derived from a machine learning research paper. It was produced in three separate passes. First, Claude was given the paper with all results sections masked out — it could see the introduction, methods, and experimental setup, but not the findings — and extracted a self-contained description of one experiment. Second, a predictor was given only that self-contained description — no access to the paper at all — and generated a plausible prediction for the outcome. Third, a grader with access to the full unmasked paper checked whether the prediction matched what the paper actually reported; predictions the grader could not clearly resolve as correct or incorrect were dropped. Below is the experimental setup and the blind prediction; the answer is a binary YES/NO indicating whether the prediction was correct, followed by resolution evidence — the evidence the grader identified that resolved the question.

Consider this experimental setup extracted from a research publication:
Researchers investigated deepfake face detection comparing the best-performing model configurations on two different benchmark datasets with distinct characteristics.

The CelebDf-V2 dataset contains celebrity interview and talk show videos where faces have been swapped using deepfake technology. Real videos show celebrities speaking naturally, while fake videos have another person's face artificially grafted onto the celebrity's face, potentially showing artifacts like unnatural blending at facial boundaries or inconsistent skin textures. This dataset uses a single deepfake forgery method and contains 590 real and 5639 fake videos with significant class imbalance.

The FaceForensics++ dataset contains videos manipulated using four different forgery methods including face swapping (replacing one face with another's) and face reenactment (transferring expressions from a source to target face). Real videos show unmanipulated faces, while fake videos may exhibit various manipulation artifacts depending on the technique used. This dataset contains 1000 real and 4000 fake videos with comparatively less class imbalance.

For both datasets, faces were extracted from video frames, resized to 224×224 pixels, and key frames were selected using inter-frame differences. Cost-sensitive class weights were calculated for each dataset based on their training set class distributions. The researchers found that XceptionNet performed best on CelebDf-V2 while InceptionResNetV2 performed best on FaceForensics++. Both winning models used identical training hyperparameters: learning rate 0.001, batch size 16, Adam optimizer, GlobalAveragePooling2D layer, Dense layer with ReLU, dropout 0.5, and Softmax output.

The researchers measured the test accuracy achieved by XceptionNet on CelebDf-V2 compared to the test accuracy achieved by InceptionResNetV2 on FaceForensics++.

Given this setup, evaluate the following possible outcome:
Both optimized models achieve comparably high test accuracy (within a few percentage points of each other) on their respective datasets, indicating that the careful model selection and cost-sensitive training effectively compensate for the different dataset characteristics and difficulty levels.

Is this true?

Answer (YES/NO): YES